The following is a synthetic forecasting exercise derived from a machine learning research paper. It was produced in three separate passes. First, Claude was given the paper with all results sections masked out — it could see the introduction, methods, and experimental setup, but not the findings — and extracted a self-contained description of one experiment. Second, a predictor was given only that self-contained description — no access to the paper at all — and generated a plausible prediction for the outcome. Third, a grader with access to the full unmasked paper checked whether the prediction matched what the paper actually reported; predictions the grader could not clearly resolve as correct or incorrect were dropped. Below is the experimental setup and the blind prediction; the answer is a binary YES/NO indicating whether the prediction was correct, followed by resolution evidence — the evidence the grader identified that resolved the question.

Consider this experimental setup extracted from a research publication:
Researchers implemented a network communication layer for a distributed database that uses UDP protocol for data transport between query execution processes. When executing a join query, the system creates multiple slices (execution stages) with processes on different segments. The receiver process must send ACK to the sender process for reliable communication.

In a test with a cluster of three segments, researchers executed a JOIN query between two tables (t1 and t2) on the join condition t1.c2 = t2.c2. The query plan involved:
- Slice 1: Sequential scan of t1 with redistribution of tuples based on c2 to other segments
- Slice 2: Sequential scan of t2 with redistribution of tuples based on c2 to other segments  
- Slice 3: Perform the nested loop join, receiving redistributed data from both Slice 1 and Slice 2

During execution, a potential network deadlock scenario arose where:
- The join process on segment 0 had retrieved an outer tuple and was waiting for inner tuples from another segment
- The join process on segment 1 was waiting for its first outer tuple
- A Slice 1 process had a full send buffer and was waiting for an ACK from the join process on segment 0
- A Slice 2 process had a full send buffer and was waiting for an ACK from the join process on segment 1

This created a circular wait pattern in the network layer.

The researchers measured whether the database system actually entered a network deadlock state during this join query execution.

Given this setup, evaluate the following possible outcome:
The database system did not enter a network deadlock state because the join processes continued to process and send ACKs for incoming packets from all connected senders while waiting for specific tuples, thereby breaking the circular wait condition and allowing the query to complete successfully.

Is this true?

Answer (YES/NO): NO